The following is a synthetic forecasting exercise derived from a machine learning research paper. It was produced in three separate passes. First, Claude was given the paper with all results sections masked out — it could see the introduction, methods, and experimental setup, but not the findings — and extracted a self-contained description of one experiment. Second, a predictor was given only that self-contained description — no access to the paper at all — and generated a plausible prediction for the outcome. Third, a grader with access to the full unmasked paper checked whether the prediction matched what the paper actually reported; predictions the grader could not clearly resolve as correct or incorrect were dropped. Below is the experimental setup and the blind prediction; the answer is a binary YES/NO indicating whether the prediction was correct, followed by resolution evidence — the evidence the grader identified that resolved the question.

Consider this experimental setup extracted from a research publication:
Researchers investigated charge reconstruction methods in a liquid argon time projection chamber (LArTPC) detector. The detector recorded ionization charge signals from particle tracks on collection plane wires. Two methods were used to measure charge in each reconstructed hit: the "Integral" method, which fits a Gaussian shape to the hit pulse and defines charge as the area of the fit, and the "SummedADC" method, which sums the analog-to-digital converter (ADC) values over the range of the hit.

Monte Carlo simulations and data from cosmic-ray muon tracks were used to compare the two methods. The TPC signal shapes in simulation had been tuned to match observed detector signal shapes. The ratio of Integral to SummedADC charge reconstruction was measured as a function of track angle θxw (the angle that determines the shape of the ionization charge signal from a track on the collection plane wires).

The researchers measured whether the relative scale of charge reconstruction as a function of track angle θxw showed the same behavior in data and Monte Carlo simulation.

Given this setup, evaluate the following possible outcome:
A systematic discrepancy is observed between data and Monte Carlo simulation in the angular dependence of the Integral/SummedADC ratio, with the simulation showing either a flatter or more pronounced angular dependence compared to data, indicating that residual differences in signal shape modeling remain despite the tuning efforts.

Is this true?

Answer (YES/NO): NO